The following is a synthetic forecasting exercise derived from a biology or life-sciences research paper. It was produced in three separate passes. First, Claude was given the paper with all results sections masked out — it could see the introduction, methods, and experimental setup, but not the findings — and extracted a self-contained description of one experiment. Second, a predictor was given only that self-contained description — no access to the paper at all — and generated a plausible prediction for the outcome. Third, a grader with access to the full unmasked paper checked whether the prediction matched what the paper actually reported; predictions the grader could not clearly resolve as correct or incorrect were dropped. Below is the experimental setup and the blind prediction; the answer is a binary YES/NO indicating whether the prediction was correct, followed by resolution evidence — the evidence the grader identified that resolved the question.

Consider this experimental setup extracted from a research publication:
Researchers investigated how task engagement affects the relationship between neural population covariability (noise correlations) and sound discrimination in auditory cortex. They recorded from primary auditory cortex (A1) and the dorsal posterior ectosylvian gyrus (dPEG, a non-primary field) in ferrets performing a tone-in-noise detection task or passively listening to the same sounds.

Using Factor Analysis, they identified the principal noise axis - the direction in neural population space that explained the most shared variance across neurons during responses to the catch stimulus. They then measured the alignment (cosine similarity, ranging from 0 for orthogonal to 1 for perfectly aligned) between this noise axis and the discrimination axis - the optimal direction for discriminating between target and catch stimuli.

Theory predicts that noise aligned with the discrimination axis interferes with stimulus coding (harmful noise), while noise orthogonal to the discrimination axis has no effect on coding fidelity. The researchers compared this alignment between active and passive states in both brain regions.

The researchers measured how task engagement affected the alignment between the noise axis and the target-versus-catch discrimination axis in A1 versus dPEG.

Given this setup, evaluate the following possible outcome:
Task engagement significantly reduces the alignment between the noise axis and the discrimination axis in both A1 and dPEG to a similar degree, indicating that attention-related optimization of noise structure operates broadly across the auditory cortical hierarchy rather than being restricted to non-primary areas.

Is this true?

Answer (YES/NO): NO